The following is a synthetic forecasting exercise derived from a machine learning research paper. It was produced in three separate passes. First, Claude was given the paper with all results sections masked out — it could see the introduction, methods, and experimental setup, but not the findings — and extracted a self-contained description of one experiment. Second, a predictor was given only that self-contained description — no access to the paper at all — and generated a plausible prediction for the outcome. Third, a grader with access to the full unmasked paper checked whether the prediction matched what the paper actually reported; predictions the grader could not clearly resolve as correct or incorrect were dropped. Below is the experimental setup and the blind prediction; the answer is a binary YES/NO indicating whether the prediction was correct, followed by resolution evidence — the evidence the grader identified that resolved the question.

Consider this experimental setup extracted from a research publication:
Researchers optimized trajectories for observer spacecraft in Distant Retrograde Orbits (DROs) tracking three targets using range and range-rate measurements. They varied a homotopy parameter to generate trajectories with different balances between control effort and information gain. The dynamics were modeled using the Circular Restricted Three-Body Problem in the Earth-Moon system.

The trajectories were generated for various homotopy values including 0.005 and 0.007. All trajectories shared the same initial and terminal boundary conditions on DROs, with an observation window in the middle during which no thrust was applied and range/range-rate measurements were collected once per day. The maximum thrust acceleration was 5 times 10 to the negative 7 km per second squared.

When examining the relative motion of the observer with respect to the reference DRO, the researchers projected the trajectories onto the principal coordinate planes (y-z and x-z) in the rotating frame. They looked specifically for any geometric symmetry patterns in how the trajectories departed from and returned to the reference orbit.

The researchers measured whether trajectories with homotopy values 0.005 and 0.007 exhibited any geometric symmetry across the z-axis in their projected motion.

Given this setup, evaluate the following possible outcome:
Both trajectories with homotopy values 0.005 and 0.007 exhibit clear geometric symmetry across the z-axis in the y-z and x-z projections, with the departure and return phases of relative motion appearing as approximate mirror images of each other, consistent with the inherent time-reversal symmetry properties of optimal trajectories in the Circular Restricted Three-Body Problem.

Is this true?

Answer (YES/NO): NO